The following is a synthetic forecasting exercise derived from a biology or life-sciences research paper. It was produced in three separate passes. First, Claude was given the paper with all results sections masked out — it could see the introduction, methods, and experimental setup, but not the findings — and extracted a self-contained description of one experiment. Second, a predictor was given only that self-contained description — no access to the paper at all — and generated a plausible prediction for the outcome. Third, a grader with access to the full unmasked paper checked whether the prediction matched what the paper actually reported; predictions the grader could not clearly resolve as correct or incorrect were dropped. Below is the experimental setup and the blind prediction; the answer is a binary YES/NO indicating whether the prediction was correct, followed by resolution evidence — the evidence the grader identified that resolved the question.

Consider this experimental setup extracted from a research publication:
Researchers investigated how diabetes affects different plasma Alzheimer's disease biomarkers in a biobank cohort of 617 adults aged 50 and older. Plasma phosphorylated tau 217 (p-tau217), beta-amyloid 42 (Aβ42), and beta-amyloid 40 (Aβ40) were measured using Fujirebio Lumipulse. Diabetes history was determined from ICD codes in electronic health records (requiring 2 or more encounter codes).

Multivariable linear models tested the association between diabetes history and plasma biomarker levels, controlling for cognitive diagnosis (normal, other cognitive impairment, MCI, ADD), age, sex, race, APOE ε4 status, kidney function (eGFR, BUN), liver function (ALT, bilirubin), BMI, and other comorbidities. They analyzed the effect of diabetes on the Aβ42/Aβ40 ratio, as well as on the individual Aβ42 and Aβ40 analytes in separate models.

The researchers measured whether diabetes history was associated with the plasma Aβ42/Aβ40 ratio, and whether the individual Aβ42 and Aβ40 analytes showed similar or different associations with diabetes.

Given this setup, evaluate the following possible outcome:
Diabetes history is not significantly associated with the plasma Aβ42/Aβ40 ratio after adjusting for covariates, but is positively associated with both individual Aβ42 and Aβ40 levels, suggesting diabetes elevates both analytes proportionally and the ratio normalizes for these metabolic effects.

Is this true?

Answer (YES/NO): NO